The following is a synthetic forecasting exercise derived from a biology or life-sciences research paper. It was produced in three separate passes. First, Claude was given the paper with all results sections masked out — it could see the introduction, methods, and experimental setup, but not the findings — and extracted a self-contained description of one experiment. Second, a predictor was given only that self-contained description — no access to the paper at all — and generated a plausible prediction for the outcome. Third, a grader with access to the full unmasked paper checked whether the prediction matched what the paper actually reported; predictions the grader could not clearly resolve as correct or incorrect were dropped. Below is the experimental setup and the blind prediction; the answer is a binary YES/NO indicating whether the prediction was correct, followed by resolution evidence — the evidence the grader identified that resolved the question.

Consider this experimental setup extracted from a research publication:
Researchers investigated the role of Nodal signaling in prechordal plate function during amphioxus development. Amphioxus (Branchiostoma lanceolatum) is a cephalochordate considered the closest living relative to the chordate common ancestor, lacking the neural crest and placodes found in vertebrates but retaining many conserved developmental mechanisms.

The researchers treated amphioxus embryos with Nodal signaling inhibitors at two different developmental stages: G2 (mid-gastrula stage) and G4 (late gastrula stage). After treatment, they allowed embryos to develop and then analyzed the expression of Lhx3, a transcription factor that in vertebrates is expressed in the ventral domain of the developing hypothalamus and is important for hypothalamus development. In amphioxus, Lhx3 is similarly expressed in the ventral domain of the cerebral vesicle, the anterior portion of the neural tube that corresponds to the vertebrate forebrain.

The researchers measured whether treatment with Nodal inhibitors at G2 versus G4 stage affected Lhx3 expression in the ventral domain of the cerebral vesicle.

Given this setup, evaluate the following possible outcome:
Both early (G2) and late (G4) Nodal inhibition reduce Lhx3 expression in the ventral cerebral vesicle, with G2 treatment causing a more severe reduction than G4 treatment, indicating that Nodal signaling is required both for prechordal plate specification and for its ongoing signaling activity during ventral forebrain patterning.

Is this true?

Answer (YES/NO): NO